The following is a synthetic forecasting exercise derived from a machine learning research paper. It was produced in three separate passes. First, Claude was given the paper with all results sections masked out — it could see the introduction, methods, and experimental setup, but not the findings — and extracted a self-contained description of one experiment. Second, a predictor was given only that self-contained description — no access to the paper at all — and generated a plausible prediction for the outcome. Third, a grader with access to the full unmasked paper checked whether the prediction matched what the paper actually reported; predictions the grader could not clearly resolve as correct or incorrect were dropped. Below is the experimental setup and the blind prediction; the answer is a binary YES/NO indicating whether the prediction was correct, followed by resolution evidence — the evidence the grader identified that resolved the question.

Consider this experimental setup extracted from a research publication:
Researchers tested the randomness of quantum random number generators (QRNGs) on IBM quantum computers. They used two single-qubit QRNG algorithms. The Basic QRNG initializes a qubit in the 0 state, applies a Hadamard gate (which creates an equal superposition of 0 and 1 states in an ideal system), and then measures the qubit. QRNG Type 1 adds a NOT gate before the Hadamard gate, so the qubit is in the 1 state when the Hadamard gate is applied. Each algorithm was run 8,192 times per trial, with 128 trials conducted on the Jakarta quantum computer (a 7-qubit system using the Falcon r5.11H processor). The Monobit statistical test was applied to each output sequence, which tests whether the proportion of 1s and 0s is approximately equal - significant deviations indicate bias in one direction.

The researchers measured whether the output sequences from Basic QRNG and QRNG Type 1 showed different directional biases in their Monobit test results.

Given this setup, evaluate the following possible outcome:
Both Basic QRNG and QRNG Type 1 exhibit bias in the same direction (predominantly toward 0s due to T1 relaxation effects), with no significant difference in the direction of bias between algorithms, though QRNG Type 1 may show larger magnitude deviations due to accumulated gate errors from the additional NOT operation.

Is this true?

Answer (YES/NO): YES